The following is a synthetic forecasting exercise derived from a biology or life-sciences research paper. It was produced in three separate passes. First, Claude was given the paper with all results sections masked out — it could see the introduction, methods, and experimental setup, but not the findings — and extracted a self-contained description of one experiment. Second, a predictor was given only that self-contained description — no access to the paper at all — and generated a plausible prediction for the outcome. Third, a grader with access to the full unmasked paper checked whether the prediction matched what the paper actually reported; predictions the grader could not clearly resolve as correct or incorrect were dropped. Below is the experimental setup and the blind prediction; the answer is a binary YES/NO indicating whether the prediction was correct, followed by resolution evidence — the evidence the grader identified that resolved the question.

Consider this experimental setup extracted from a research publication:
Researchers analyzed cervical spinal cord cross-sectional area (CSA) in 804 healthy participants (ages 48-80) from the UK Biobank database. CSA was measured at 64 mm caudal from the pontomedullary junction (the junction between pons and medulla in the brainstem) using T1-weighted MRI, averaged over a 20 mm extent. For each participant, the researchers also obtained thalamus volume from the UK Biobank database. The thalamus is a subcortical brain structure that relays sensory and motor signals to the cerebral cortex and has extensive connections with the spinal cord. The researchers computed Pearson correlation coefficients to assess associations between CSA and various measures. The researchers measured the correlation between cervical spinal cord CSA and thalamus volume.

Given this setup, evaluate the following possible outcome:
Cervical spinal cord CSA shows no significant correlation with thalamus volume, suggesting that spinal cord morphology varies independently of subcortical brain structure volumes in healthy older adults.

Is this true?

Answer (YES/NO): NO